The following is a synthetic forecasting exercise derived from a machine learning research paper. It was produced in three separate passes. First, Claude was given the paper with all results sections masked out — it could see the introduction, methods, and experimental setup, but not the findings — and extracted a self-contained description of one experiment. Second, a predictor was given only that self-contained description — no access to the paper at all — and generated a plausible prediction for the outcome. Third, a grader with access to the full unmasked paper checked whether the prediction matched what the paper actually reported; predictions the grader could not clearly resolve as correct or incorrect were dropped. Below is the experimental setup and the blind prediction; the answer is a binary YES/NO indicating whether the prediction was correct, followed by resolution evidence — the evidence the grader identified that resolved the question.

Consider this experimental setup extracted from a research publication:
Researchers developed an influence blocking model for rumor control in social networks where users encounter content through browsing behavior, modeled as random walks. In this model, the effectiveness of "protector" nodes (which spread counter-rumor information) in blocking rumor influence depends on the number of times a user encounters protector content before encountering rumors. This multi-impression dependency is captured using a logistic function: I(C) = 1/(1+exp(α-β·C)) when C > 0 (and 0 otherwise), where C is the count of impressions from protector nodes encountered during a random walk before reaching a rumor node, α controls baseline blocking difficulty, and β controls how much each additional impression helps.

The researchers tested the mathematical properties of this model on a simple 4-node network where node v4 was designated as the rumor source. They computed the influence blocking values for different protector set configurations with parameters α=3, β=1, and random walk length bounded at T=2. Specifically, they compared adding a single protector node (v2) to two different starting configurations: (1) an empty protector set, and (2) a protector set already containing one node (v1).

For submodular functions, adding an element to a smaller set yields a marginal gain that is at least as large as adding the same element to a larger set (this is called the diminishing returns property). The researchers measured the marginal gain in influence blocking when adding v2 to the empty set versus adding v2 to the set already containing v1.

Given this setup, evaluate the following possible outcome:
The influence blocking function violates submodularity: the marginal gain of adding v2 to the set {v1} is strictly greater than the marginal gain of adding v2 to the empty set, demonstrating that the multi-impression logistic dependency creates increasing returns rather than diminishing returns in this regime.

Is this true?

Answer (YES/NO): YES